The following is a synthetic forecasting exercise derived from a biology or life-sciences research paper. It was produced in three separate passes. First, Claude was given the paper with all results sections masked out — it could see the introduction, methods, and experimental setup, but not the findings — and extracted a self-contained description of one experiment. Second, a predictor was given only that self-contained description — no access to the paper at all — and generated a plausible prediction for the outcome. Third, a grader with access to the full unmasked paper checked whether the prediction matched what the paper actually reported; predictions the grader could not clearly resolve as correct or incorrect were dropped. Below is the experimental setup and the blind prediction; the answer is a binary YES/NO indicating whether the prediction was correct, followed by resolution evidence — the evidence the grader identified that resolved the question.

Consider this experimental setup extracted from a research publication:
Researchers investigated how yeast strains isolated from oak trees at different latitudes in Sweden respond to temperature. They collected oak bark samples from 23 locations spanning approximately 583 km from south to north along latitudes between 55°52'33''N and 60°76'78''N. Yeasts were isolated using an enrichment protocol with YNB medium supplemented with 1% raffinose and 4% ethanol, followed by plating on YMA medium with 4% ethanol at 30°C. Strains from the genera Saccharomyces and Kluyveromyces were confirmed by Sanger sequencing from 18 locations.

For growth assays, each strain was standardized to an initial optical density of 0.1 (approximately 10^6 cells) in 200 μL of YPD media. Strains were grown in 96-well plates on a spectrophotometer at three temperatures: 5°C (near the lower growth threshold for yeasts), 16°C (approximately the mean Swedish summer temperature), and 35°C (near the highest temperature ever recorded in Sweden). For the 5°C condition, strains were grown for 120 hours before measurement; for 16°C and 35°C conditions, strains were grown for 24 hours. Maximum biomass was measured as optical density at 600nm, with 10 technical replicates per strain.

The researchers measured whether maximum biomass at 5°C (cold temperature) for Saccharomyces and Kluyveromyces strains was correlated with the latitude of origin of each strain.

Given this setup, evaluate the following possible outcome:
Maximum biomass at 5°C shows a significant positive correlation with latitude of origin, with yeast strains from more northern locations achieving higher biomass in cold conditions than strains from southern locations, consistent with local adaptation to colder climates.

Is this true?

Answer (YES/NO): NO